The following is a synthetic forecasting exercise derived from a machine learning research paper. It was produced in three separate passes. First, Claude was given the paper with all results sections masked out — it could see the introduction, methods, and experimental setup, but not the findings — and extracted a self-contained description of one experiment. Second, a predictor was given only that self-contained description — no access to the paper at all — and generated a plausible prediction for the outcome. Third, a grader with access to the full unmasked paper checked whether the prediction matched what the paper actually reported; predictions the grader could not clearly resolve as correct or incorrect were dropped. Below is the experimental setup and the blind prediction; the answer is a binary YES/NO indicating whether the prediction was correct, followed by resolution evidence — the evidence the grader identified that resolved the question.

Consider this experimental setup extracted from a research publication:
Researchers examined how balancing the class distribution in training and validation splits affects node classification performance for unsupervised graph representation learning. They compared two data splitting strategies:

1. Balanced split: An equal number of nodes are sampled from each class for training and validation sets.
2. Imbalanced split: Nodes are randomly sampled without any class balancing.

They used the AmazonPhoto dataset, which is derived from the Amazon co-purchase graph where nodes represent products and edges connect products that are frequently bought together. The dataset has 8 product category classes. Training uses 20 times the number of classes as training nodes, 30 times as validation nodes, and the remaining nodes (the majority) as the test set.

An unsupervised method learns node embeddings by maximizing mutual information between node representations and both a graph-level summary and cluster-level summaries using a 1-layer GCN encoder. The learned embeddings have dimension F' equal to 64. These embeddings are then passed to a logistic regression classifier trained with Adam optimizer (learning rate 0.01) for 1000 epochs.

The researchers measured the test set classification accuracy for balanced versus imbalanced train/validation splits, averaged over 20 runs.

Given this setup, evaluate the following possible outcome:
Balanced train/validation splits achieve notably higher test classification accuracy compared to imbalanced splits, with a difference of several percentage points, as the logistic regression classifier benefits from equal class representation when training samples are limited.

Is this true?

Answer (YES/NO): NO